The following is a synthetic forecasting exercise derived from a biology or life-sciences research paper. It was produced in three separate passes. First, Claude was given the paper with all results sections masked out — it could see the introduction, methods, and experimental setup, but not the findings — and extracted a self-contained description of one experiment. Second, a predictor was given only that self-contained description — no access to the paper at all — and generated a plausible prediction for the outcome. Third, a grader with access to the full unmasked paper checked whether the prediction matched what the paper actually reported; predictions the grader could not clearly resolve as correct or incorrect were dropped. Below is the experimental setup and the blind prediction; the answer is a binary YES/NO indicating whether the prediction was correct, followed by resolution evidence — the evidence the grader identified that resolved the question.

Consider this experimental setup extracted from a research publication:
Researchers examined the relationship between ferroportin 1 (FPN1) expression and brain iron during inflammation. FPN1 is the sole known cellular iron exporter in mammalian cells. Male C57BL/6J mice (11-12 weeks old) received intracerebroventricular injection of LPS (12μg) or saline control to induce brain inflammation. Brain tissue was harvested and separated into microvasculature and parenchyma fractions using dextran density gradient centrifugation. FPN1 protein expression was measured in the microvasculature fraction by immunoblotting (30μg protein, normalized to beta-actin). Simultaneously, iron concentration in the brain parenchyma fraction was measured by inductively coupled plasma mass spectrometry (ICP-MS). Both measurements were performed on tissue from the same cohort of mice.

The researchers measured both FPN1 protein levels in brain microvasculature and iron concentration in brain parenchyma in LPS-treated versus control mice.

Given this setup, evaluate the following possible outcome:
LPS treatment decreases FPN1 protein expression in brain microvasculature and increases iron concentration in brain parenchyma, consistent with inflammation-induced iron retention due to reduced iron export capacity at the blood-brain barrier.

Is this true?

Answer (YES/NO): NO